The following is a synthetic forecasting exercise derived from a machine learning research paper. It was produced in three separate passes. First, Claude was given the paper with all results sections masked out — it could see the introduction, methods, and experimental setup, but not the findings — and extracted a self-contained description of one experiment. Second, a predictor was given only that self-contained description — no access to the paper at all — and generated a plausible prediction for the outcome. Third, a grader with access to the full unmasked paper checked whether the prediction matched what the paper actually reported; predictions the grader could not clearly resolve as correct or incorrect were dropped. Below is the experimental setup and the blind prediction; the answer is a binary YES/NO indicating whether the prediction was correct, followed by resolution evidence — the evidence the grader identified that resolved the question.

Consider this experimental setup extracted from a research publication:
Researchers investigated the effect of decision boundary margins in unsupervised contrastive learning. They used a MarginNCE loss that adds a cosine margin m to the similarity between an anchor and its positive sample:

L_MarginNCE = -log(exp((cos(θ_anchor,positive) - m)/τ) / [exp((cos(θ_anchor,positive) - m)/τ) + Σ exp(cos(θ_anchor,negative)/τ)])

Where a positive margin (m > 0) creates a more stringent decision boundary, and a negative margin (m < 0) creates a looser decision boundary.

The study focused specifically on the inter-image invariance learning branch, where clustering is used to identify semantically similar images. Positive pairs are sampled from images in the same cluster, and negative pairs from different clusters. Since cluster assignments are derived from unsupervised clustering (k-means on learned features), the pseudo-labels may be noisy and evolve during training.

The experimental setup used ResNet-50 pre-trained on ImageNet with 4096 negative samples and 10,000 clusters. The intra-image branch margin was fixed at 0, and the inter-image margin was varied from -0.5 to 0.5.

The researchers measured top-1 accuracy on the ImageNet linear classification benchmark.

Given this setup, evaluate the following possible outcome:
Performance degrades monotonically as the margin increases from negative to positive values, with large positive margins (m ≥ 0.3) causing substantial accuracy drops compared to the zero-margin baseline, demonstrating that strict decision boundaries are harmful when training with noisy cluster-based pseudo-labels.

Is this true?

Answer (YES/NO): NO